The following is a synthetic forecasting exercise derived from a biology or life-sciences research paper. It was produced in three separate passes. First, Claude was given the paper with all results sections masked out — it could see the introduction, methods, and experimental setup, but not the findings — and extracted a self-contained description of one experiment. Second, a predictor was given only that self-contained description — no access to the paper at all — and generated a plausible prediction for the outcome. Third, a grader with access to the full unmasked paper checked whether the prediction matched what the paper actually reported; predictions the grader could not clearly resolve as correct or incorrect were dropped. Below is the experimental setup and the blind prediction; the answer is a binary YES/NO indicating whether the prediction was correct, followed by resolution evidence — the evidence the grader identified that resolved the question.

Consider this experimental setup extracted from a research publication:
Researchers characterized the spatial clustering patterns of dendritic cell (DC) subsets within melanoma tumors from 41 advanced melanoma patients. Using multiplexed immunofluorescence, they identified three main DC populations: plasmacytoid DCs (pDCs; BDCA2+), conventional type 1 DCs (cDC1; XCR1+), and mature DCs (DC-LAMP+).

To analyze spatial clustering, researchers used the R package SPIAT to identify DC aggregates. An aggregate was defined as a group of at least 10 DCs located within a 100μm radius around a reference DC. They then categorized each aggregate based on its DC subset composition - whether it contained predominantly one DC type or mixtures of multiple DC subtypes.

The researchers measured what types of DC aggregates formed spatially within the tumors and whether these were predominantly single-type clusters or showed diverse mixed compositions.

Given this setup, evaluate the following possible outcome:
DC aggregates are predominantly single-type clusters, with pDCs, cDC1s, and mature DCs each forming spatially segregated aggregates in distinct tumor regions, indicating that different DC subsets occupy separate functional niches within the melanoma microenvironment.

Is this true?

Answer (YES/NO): NO